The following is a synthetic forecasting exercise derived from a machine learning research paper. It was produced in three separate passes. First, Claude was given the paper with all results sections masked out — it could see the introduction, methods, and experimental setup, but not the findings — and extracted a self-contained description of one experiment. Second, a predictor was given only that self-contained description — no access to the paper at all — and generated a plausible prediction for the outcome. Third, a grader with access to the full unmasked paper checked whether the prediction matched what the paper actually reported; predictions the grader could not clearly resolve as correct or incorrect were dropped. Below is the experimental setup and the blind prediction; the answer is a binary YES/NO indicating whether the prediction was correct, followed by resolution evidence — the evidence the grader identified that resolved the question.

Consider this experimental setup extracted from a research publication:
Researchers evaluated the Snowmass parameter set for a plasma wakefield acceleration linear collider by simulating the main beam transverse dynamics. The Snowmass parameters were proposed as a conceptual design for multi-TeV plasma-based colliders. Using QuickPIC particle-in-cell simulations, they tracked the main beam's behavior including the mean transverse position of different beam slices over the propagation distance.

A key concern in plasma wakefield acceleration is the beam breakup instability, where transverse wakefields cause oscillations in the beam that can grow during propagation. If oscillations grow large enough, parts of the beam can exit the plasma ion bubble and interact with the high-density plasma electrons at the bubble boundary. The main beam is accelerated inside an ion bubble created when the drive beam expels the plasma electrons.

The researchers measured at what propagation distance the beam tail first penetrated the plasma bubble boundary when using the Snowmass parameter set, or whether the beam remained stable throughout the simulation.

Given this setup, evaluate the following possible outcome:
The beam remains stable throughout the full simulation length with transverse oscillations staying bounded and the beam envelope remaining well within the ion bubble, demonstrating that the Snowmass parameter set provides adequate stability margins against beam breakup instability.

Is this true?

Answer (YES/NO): NO